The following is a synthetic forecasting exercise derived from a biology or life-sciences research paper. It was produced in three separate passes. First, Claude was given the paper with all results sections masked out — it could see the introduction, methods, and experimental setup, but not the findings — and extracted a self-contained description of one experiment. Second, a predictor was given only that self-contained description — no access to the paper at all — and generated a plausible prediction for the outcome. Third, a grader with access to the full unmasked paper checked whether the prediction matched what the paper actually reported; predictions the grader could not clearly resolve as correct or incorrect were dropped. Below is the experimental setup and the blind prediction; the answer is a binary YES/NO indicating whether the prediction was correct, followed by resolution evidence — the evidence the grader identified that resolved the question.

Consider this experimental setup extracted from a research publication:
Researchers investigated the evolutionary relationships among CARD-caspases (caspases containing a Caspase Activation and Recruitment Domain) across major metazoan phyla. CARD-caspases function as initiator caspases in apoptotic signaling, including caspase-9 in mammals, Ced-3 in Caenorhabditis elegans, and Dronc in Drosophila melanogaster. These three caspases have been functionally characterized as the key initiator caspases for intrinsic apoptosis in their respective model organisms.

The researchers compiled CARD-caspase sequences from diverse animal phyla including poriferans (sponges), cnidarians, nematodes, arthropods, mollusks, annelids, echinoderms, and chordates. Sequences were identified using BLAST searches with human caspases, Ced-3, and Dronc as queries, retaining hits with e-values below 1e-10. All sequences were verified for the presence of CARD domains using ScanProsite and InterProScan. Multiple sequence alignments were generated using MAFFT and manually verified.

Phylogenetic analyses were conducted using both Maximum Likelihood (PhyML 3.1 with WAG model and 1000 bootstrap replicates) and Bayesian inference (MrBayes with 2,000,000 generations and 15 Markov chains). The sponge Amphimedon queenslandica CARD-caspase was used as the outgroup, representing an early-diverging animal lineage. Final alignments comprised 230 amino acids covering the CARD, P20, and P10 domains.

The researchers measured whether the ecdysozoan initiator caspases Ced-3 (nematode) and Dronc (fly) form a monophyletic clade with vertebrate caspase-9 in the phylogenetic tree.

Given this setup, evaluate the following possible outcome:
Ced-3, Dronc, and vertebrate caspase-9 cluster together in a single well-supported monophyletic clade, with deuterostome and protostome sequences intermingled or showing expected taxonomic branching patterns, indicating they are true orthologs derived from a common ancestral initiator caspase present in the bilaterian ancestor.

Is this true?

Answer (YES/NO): NO